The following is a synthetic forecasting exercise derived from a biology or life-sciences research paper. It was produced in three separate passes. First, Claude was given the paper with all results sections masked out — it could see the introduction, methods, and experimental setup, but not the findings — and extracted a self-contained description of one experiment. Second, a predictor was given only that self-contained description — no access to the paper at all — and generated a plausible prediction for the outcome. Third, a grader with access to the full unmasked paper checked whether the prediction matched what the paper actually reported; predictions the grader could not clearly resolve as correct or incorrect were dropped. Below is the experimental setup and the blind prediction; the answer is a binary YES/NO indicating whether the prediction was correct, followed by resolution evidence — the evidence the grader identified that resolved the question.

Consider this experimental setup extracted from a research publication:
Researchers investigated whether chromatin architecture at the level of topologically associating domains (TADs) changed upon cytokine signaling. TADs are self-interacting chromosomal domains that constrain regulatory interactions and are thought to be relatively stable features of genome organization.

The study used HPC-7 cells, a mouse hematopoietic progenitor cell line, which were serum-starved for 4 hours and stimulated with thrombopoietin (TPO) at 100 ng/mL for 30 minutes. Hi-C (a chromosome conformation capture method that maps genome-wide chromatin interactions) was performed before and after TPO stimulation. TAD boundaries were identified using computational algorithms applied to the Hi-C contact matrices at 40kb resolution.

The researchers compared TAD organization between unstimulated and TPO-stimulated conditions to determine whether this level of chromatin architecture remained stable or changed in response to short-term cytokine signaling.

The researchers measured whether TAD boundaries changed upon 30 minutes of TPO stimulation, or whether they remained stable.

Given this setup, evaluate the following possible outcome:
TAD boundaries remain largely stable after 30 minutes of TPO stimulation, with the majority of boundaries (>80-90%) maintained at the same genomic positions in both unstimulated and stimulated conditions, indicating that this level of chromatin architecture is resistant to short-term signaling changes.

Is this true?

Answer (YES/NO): YES